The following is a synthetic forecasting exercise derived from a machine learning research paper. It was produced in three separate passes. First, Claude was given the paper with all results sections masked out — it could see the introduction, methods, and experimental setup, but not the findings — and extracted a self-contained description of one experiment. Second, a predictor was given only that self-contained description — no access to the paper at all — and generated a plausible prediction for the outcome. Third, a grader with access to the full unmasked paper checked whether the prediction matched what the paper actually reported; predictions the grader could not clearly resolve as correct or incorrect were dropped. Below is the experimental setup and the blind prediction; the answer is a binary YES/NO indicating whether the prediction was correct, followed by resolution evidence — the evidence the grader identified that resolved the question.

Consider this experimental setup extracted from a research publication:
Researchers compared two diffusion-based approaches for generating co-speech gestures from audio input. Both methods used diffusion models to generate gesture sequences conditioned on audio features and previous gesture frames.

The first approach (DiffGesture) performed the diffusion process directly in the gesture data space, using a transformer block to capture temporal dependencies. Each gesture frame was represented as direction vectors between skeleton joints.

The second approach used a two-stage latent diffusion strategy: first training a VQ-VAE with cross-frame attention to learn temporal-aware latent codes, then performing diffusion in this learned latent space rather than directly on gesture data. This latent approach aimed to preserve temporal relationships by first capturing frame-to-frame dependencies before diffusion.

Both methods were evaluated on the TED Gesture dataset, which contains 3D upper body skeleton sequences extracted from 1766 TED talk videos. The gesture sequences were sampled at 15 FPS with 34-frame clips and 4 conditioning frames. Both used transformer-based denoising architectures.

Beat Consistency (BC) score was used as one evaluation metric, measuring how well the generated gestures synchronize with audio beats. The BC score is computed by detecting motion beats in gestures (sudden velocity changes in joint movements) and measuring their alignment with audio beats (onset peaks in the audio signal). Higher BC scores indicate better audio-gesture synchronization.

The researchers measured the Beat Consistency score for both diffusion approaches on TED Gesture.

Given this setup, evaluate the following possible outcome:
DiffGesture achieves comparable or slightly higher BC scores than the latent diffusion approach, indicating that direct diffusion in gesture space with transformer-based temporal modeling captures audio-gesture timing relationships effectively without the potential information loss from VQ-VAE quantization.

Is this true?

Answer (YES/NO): YES